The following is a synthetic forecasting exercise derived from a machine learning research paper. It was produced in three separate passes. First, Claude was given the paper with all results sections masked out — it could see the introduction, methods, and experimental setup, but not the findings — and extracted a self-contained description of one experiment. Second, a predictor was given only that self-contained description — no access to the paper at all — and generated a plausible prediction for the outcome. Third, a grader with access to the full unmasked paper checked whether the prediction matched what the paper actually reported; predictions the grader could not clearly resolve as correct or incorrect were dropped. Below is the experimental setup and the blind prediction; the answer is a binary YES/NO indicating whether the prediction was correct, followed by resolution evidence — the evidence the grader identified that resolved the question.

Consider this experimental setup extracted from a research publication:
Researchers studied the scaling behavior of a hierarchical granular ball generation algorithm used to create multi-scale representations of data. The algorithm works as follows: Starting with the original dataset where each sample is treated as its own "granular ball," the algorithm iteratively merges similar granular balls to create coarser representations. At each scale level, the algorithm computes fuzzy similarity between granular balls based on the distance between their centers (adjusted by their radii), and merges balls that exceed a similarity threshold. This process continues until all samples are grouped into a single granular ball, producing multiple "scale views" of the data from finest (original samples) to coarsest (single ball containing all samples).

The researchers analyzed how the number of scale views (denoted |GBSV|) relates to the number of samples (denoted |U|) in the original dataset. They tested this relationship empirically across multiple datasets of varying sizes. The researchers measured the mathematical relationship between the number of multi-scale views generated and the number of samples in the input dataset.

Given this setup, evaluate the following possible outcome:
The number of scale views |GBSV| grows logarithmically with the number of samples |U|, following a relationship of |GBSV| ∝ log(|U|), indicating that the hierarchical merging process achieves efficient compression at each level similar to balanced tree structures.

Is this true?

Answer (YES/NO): YES